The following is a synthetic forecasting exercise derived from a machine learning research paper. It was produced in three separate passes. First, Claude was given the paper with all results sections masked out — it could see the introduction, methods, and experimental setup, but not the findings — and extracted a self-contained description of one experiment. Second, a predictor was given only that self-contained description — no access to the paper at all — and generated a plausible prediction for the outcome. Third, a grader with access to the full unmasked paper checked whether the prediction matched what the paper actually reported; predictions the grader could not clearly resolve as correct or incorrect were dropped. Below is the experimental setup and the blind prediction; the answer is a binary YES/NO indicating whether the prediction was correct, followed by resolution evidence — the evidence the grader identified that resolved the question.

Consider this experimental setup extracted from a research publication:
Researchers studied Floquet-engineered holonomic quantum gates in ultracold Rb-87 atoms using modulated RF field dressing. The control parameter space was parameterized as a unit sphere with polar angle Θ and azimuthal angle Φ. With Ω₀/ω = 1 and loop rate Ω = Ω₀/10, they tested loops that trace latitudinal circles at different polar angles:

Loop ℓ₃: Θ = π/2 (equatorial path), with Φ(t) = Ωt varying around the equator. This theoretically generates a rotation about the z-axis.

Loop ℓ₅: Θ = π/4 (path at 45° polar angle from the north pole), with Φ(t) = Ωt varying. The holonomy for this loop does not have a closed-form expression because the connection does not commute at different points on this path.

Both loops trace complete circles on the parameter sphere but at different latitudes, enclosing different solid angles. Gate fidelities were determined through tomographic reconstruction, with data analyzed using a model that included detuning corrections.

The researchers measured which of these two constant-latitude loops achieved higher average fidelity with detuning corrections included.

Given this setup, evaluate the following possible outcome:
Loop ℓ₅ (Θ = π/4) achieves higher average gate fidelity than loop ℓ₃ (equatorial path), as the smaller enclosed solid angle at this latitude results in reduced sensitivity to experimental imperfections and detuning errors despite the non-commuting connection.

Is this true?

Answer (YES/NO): YES